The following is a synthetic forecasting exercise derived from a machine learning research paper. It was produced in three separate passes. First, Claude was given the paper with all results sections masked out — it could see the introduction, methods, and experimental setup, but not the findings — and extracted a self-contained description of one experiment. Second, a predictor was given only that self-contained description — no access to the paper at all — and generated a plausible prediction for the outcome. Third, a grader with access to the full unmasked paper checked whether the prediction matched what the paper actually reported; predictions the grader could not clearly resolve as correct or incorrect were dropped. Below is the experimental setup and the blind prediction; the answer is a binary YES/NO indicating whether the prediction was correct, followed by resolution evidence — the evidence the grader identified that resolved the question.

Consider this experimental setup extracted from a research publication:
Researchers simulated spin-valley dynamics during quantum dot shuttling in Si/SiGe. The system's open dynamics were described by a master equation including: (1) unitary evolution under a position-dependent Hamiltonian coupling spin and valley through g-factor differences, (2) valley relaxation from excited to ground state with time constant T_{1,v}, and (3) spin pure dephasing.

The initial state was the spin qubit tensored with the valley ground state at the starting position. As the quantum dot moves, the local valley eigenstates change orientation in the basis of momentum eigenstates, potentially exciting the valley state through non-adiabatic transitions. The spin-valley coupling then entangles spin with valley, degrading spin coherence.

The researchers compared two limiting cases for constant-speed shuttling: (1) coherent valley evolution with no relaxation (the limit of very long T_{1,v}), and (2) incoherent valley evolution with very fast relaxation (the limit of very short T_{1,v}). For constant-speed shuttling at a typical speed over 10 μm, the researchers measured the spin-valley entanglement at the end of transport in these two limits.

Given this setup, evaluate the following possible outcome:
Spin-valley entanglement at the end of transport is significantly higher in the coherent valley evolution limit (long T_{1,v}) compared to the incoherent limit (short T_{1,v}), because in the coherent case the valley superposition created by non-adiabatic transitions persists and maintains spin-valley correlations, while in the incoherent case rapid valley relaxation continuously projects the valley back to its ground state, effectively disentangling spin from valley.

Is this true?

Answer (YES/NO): YES